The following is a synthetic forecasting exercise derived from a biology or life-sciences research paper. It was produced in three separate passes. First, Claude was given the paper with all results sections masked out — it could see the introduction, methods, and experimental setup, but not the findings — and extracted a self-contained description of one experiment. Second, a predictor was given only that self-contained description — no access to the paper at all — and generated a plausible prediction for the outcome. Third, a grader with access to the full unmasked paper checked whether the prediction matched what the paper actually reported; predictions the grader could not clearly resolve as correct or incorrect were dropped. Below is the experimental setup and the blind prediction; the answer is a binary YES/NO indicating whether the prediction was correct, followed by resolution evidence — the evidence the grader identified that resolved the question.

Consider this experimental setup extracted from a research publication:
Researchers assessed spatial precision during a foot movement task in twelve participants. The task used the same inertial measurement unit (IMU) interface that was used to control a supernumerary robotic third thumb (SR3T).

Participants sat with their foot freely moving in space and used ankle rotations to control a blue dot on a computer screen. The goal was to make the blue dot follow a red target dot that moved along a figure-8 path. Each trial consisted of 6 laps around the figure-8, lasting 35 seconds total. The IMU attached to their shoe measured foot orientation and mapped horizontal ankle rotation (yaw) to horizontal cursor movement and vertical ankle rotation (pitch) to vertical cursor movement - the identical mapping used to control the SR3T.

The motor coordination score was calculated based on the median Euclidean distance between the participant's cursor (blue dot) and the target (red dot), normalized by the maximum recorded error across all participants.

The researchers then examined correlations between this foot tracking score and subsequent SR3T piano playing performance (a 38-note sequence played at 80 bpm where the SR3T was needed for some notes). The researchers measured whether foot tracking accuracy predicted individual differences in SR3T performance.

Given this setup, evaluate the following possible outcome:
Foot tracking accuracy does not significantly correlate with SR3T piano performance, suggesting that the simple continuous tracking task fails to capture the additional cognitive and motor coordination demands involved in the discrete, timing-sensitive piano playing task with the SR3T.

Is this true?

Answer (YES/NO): YES